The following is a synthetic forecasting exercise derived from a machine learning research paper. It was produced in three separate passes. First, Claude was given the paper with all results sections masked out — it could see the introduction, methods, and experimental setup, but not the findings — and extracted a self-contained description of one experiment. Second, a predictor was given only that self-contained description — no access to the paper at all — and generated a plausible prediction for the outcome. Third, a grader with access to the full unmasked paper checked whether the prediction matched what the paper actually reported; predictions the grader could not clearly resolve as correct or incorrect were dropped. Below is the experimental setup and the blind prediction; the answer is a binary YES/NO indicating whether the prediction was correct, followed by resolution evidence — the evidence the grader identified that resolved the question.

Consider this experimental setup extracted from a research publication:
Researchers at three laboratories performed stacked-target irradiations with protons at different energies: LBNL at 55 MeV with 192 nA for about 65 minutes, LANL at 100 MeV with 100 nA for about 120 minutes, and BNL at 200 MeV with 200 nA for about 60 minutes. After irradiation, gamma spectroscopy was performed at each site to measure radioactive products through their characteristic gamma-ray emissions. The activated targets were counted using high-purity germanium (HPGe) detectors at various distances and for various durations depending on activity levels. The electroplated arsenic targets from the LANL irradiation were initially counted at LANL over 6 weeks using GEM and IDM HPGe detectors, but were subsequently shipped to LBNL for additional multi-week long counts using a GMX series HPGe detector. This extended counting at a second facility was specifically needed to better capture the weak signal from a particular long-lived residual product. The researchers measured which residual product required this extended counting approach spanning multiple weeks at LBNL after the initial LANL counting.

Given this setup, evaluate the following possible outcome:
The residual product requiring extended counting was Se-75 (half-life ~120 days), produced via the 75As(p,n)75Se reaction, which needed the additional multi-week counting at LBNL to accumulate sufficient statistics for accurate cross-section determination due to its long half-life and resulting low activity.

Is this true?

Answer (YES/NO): NO